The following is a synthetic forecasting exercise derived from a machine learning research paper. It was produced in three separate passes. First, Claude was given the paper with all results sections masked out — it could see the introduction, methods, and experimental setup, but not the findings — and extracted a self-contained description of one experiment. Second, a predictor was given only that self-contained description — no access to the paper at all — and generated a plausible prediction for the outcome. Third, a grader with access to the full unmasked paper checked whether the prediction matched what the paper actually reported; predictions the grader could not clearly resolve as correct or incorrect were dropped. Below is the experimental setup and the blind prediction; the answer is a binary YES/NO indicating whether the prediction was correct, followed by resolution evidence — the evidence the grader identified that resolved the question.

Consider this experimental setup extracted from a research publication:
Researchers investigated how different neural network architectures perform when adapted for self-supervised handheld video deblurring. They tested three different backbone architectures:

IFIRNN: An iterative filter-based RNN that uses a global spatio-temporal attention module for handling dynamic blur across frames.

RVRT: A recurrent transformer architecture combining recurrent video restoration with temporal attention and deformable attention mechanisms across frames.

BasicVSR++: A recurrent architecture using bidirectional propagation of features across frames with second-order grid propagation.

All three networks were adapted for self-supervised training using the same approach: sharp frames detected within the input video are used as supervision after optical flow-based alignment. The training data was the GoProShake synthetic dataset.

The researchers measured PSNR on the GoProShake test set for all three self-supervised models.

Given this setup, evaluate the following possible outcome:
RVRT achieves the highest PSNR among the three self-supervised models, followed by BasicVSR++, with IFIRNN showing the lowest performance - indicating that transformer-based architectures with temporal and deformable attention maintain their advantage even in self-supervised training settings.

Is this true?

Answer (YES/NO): NO